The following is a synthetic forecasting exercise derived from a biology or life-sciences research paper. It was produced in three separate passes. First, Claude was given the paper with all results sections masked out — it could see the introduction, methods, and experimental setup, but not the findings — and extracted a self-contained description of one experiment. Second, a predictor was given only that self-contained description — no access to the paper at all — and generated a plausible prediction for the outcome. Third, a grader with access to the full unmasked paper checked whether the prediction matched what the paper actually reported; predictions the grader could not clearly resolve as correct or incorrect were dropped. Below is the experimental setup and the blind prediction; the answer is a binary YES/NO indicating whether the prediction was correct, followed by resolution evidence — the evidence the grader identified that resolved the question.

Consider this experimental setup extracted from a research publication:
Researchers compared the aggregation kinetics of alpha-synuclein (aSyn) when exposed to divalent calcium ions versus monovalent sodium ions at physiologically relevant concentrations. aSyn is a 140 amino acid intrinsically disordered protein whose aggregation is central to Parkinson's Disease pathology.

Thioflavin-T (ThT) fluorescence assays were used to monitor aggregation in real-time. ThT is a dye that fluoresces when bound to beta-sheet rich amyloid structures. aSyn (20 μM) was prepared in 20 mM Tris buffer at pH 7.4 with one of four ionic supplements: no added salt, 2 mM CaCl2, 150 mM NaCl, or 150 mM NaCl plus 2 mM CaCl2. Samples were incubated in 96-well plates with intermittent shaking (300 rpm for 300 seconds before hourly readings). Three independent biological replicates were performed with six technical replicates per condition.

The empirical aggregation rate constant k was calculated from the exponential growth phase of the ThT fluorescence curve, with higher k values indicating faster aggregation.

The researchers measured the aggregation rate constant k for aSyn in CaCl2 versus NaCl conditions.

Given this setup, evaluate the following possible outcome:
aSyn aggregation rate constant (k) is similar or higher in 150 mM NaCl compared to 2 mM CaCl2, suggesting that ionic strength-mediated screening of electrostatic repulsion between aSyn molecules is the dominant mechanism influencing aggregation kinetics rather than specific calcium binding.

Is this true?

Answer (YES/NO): NO